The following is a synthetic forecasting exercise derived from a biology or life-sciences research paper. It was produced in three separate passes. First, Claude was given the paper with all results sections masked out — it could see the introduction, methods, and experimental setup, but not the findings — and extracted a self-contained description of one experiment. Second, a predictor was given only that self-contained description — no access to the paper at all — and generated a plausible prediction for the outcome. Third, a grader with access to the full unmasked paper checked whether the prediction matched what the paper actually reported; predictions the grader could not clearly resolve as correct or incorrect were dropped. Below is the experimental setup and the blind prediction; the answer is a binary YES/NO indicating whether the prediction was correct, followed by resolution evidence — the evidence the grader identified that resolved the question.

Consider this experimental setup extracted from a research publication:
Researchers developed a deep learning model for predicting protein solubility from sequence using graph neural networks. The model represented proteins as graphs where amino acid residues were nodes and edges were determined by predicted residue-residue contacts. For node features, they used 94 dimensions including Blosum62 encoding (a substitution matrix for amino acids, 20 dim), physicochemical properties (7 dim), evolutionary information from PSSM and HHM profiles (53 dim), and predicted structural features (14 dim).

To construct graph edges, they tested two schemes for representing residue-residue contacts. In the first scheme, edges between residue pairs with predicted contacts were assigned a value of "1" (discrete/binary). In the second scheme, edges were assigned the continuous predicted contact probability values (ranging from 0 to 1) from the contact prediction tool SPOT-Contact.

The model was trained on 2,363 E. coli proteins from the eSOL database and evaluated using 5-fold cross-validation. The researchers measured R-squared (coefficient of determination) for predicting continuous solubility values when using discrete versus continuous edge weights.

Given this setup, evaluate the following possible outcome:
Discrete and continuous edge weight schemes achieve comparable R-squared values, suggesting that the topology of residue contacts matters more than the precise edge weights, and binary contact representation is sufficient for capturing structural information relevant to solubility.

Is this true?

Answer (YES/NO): NO